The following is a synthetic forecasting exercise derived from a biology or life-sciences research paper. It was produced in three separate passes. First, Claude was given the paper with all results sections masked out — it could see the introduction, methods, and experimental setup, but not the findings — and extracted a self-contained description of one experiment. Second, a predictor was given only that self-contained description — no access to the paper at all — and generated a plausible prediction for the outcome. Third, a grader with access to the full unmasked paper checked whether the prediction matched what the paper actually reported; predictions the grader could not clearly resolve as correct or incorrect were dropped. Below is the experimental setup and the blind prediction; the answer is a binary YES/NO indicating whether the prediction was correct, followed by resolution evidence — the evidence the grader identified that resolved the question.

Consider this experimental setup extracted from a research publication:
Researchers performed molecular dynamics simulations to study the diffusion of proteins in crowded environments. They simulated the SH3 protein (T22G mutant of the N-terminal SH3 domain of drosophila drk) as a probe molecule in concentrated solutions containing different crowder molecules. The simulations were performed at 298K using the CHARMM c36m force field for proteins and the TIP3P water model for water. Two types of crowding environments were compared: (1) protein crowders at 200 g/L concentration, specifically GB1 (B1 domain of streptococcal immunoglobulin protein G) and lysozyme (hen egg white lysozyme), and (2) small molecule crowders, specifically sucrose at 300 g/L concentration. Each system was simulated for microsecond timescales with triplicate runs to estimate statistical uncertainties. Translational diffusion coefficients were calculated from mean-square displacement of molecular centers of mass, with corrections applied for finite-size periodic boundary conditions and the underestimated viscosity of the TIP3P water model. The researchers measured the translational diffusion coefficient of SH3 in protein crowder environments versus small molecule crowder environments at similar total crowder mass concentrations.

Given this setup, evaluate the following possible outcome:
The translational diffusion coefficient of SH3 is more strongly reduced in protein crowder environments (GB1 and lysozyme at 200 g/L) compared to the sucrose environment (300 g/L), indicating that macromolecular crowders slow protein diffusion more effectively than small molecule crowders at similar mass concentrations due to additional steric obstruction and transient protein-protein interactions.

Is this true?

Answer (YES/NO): YES